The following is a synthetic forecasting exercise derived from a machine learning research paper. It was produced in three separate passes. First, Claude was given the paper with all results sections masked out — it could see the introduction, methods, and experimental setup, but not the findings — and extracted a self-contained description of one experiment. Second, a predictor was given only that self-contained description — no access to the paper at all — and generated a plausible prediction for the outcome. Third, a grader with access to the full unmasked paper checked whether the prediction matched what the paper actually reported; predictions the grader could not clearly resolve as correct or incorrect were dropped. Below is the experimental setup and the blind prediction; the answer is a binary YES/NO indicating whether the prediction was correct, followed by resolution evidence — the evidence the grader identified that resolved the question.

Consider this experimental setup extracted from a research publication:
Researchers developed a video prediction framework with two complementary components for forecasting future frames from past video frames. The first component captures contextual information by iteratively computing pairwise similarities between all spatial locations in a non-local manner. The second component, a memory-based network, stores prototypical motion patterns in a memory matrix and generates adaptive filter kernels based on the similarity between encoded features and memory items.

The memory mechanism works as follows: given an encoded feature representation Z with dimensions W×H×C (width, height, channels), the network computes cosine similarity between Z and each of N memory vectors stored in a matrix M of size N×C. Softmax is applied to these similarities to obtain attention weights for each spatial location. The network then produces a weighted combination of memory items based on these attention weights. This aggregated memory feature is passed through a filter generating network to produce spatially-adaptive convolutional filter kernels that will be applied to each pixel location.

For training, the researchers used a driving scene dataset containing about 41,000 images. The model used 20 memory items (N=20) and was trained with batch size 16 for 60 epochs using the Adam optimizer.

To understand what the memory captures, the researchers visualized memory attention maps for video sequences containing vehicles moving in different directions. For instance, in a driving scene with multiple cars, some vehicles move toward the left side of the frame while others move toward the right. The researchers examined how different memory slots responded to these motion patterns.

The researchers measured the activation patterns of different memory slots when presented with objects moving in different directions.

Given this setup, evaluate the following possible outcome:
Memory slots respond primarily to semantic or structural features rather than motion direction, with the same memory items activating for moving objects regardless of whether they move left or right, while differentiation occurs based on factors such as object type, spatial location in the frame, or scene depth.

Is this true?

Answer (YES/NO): NO